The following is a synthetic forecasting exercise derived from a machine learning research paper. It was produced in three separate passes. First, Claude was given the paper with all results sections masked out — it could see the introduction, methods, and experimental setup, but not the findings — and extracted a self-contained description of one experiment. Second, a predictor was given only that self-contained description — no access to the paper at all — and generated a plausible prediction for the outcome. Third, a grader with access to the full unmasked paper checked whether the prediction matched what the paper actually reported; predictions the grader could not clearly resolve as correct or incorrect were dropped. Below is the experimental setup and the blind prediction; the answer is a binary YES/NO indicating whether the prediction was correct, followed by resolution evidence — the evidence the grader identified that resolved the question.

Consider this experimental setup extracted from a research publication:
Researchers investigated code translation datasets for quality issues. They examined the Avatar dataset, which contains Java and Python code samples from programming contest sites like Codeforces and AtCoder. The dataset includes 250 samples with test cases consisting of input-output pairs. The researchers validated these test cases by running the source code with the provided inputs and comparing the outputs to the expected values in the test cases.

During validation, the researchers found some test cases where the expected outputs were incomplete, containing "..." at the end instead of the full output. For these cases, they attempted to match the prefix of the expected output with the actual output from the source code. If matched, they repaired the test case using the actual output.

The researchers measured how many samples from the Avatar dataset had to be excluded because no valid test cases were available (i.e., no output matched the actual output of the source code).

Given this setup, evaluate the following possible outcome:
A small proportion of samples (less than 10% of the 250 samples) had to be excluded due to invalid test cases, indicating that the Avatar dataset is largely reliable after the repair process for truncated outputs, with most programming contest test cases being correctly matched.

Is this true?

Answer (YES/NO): YES